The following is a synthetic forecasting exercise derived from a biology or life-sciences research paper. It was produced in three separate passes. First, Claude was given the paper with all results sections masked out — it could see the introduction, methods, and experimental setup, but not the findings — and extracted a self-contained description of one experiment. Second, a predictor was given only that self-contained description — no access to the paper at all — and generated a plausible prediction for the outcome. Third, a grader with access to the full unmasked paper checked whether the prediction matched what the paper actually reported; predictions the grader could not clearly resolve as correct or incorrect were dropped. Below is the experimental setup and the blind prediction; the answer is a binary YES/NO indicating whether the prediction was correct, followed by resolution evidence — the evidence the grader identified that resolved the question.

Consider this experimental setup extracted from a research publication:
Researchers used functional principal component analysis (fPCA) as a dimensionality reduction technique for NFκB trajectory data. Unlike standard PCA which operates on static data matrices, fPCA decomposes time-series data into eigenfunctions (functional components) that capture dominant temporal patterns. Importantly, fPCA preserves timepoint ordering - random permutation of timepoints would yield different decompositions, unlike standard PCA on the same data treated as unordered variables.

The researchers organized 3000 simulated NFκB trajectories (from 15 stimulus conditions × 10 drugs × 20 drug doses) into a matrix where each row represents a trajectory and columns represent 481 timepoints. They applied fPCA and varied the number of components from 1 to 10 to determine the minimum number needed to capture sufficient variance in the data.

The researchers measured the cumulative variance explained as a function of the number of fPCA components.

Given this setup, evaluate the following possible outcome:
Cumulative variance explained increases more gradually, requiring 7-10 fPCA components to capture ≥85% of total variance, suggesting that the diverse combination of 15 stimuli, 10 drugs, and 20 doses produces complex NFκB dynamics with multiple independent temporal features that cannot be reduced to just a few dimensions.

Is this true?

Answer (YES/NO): NO